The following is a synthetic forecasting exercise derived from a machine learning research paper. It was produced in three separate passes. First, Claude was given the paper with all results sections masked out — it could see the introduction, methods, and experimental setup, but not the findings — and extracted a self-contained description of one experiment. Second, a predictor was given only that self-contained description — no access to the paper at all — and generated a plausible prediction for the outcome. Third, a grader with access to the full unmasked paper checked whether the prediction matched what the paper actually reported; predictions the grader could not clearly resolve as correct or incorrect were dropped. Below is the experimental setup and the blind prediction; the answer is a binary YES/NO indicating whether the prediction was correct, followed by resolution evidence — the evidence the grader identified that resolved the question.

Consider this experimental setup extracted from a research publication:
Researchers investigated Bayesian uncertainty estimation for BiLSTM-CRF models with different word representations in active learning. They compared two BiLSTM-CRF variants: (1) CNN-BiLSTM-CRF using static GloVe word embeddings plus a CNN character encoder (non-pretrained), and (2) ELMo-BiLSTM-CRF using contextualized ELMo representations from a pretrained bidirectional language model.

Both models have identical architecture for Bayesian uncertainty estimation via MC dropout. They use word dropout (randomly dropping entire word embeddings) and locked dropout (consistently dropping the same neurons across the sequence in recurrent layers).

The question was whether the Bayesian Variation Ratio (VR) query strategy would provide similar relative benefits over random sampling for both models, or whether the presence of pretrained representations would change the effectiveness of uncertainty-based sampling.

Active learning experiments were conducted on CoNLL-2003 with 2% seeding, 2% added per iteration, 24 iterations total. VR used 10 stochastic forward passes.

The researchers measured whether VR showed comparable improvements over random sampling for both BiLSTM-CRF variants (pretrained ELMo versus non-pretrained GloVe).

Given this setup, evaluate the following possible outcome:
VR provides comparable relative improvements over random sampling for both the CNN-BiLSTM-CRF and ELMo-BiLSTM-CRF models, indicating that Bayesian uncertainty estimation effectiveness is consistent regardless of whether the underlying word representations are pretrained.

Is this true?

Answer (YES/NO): NO